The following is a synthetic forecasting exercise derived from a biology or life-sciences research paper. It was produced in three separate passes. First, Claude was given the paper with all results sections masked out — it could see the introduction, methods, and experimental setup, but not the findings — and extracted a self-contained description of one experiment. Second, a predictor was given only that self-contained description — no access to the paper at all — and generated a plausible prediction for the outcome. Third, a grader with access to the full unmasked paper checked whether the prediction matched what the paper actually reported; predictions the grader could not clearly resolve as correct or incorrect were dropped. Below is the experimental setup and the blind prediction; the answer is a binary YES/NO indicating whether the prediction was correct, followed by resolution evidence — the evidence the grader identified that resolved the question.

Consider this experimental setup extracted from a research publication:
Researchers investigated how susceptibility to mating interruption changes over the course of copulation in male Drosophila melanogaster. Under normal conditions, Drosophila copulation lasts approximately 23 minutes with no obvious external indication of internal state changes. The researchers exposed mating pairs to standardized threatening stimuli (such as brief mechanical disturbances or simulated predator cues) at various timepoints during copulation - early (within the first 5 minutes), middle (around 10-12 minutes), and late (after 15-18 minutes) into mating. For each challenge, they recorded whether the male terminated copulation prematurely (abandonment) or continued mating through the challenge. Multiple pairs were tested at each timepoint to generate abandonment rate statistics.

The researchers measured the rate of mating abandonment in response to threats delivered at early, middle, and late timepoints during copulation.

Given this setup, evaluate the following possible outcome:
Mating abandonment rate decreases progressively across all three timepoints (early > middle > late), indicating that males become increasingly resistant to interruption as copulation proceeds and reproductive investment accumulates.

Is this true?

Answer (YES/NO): NO